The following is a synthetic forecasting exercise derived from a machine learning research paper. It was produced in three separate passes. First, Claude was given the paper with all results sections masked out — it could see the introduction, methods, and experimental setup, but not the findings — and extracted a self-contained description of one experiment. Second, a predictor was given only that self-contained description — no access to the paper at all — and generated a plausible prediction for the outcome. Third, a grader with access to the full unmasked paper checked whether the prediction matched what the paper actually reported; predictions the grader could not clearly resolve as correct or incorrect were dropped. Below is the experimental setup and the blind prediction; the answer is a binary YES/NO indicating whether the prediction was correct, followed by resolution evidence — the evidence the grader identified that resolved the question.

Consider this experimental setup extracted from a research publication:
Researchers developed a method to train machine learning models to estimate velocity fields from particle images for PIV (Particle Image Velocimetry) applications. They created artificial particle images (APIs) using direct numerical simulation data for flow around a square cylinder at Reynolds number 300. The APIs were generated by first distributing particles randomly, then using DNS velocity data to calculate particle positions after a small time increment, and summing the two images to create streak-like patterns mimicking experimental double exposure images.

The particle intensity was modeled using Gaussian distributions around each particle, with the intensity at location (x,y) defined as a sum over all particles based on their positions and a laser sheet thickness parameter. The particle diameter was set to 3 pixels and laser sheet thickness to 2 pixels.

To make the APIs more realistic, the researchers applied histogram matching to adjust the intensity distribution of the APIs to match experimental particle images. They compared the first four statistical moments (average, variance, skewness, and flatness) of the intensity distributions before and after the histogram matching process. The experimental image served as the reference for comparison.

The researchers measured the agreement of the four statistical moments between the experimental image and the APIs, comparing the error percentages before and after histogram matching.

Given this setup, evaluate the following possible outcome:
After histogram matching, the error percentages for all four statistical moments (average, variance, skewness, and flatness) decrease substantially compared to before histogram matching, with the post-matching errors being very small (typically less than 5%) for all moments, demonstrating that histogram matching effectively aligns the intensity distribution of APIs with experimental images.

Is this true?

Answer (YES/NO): NO